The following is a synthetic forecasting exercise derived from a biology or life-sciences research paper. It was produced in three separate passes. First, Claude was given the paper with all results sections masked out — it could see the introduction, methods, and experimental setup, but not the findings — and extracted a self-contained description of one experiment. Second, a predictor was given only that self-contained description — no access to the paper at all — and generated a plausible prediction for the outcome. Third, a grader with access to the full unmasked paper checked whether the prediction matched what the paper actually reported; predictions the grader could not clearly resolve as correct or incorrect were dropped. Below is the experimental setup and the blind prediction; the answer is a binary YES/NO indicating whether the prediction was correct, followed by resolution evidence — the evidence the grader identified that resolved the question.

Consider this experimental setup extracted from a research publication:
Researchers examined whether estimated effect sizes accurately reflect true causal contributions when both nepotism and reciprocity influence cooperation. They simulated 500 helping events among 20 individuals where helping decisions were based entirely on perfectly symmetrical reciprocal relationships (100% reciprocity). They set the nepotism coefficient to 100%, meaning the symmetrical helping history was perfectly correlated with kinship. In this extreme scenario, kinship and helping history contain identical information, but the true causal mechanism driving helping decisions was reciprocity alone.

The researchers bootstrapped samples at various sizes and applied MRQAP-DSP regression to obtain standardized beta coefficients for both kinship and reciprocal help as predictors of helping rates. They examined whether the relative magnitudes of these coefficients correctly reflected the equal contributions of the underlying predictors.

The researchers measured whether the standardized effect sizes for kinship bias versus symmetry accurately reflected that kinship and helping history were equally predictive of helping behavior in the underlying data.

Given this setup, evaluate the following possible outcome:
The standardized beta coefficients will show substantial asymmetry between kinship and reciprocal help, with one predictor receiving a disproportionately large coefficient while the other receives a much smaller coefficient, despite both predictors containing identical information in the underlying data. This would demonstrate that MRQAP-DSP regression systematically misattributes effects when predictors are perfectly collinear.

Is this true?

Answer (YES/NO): YES